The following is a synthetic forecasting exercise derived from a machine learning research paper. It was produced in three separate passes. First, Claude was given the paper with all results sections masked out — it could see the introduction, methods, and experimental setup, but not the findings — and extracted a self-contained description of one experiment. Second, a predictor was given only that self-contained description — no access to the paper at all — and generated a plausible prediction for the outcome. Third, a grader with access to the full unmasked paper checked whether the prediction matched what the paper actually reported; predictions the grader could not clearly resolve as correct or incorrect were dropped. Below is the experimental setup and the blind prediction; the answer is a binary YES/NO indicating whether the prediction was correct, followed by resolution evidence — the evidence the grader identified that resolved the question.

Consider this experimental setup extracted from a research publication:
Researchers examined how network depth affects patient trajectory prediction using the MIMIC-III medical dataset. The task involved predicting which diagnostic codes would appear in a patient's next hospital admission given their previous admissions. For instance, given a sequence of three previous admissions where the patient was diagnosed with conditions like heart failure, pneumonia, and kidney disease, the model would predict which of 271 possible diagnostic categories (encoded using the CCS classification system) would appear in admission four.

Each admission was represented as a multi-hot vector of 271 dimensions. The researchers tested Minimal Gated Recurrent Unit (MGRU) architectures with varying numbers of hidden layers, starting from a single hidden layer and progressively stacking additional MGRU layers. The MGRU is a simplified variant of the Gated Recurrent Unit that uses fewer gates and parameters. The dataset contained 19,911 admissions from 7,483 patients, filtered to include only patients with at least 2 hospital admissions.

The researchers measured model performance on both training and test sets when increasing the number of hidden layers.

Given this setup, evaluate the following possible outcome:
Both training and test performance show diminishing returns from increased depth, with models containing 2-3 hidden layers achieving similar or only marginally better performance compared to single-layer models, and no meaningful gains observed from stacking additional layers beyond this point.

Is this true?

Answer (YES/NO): NO